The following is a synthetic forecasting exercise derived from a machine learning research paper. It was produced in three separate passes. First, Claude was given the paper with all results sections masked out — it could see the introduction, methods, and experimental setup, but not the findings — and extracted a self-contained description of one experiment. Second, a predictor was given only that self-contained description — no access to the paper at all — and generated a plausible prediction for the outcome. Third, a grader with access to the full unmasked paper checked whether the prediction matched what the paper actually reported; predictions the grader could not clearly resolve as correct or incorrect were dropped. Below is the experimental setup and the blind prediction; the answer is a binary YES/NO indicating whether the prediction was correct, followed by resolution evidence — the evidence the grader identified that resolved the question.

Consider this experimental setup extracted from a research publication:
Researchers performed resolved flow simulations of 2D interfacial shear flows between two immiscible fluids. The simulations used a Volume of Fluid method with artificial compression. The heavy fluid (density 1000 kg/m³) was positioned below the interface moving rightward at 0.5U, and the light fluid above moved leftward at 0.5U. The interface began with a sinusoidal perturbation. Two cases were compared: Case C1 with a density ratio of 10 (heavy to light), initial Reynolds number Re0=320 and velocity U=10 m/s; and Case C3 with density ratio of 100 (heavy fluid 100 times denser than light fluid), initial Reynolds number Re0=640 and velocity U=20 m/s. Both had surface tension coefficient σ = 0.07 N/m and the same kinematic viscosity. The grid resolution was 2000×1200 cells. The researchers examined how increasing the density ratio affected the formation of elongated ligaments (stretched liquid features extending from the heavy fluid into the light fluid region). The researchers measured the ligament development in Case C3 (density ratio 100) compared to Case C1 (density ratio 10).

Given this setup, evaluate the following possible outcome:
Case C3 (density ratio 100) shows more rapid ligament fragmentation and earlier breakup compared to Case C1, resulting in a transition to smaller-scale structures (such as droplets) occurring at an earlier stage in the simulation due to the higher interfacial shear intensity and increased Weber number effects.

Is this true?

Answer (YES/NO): NO